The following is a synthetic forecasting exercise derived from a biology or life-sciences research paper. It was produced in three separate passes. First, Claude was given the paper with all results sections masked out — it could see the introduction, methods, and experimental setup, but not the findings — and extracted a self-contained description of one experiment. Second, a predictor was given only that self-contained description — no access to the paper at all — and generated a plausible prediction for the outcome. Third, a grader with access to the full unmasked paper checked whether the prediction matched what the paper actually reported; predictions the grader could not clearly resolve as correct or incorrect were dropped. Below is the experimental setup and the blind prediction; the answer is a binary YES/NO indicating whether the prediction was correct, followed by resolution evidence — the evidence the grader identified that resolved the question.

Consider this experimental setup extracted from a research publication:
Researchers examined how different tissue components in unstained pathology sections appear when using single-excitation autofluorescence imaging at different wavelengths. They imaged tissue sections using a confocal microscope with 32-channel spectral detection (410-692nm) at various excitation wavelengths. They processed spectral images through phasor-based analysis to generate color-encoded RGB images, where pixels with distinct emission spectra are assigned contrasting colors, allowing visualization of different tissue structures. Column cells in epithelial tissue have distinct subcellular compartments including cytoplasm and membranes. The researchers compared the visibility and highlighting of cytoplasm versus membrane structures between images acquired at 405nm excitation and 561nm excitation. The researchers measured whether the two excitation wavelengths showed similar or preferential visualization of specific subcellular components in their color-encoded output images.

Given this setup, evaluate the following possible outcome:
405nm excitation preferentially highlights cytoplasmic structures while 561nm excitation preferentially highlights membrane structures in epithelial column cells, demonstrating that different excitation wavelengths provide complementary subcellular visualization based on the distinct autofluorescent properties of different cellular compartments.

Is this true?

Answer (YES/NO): YES